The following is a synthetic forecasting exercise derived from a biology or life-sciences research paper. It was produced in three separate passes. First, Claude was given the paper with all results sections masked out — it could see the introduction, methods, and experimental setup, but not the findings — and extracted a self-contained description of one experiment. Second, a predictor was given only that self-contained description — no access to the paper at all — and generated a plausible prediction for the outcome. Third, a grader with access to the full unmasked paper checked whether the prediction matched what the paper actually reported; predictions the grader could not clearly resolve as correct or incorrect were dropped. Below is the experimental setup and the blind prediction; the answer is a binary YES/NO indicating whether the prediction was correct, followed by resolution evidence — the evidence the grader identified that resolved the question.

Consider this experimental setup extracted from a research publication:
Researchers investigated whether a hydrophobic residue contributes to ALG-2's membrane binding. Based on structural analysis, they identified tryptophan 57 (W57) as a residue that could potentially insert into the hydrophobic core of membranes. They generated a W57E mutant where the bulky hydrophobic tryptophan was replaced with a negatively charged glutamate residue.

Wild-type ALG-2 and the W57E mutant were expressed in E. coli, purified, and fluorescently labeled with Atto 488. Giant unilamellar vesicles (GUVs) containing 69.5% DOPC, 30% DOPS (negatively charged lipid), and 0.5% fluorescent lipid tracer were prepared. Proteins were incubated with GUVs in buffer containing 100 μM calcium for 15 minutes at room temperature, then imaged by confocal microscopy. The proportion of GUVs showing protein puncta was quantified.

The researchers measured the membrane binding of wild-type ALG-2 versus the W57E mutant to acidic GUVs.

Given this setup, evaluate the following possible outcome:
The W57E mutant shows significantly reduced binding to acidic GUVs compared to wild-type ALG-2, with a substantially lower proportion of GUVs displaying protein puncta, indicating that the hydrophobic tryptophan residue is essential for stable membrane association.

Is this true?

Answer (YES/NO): YES